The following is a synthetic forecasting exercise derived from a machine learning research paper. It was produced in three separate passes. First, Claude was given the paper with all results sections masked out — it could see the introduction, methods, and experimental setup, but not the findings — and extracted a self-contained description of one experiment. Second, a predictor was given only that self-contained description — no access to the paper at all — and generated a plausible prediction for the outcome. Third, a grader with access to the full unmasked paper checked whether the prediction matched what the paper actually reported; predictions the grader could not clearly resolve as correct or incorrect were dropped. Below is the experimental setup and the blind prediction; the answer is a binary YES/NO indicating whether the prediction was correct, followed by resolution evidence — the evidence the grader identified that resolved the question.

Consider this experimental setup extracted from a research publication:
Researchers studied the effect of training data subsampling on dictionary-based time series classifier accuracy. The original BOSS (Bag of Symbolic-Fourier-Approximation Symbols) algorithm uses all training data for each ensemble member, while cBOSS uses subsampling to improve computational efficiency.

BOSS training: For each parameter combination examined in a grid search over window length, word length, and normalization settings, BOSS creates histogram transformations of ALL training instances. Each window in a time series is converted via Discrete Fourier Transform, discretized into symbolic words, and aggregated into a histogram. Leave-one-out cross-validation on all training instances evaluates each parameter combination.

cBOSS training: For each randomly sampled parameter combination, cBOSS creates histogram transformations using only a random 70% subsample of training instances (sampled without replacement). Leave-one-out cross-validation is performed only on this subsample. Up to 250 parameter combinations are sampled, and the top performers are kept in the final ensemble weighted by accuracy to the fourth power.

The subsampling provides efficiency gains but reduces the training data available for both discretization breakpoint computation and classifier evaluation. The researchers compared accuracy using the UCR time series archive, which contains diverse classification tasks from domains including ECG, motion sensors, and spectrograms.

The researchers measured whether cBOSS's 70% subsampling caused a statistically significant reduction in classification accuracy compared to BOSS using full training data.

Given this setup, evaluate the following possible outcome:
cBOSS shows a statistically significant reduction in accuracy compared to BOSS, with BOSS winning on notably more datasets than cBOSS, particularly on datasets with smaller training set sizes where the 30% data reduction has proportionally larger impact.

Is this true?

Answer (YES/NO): NO